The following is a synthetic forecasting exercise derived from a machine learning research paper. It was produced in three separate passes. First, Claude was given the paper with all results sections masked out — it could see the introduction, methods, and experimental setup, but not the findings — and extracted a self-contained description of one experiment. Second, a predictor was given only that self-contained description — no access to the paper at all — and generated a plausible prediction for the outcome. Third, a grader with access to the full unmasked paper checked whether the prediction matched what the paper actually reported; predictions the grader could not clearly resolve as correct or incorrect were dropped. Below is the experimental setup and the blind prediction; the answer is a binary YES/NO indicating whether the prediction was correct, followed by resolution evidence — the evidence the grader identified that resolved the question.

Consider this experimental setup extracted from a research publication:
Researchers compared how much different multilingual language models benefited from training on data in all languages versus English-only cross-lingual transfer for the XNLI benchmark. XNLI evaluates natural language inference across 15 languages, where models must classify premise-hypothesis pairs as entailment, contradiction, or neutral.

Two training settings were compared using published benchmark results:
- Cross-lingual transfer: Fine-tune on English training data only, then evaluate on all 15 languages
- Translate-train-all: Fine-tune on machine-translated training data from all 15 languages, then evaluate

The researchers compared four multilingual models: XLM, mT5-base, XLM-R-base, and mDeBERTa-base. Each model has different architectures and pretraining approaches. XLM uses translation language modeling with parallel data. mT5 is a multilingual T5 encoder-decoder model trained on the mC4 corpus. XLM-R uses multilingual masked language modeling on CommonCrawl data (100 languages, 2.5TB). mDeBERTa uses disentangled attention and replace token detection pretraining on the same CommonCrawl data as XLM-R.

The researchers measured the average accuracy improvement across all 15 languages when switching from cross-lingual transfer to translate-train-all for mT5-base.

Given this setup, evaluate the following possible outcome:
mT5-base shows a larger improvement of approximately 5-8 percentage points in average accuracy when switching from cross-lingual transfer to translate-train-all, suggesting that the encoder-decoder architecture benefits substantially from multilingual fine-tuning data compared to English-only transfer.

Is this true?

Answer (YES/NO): NO